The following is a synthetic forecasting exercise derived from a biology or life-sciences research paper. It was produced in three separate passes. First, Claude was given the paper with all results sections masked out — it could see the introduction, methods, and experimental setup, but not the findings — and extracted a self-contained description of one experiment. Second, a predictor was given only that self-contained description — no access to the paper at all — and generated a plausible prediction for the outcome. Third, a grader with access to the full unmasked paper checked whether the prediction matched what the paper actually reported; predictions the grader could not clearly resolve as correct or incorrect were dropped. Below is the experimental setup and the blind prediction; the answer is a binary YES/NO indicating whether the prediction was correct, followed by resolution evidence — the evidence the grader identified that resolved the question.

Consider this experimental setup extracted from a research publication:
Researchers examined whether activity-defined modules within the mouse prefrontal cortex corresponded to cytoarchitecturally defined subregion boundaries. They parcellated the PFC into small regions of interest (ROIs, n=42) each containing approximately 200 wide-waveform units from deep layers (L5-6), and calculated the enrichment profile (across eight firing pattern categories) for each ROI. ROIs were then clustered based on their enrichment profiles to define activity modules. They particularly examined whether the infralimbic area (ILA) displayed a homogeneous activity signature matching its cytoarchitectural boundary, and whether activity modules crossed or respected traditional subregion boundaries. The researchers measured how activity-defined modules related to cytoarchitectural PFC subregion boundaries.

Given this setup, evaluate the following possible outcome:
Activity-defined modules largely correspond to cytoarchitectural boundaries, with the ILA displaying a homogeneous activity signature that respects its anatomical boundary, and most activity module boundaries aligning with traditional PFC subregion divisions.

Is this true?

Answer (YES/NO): NO